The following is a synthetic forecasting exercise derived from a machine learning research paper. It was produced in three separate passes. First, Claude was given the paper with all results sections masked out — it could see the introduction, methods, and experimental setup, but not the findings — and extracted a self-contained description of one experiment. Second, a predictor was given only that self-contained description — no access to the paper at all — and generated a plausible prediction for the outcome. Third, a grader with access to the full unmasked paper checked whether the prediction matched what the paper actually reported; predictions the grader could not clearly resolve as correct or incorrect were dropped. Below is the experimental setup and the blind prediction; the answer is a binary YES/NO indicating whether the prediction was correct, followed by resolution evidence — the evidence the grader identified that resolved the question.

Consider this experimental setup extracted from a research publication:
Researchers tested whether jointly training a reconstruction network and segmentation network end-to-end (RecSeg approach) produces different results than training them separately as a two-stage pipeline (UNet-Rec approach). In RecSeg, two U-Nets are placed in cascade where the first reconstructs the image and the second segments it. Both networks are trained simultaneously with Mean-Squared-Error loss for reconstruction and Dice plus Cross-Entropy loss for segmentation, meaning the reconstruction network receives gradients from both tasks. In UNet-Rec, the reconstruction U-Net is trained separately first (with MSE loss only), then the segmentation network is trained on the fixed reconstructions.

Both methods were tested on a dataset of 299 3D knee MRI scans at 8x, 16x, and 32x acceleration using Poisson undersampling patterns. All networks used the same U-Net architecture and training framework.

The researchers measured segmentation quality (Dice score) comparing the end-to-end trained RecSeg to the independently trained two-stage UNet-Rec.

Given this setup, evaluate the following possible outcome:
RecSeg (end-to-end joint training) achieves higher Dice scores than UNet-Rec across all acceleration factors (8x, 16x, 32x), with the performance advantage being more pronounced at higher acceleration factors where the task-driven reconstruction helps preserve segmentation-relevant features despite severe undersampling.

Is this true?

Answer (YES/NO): NO